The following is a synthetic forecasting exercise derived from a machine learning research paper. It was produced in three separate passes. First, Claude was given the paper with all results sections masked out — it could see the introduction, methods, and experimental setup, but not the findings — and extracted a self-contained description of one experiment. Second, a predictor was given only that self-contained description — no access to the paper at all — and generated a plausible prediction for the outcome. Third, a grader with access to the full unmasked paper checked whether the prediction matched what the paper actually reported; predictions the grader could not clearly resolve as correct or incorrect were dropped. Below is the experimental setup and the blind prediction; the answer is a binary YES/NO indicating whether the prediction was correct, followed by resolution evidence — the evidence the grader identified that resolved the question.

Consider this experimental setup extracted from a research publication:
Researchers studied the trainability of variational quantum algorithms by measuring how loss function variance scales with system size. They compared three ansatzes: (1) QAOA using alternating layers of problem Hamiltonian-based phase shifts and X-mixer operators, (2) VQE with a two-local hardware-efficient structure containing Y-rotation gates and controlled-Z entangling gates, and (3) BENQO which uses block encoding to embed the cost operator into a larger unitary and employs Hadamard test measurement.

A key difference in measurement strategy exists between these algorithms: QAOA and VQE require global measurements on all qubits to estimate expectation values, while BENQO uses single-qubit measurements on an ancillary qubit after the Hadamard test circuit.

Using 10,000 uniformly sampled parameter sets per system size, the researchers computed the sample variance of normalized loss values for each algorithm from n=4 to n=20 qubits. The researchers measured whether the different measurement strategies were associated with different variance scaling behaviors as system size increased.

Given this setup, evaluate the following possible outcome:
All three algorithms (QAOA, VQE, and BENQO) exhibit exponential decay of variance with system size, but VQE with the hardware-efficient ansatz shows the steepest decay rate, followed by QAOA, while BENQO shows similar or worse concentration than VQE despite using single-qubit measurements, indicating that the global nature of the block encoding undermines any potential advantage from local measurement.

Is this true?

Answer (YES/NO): NO